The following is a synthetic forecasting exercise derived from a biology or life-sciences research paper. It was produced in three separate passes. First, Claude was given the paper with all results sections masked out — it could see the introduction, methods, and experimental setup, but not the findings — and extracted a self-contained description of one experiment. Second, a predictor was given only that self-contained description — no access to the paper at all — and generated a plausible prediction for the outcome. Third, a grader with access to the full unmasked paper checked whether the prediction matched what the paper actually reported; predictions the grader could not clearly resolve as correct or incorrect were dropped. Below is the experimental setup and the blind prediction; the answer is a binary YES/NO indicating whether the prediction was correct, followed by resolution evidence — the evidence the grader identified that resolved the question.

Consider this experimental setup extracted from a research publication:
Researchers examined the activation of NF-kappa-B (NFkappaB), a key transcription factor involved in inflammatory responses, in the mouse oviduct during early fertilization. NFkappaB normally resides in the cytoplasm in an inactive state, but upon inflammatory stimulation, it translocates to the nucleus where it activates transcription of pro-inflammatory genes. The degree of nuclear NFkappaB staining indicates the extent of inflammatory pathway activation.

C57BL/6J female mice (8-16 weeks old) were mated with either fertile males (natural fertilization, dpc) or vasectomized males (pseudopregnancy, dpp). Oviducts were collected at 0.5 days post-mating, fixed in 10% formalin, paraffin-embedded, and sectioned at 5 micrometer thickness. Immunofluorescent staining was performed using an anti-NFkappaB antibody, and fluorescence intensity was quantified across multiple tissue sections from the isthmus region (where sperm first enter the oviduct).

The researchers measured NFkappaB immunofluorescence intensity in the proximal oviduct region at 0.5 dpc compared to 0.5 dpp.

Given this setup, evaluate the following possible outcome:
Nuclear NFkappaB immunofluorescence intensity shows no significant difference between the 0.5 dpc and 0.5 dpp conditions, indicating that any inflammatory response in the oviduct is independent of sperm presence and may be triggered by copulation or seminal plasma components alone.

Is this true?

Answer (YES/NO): NO